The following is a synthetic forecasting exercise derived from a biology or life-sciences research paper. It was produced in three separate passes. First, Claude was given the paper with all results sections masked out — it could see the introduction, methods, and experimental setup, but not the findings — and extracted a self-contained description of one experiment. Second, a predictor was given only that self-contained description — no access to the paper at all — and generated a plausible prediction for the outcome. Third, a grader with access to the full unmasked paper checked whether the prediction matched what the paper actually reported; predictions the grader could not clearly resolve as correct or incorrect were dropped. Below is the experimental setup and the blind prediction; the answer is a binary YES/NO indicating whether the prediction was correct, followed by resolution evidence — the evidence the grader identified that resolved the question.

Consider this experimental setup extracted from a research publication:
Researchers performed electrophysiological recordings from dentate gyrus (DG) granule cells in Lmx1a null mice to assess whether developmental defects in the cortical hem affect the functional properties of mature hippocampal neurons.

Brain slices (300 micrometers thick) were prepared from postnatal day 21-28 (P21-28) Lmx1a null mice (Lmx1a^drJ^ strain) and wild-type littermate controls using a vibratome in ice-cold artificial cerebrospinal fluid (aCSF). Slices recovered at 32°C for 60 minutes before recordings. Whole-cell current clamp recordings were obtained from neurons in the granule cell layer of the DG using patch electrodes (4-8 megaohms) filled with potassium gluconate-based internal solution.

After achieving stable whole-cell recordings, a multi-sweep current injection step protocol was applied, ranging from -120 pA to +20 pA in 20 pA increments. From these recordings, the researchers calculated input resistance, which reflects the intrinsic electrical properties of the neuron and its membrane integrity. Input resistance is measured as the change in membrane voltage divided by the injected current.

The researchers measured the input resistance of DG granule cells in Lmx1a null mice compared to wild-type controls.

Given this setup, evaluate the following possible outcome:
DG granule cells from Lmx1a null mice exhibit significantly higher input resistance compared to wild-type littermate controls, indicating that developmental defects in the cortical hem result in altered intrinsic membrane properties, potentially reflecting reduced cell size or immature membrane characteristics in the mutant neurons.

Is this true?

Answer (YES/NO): NO